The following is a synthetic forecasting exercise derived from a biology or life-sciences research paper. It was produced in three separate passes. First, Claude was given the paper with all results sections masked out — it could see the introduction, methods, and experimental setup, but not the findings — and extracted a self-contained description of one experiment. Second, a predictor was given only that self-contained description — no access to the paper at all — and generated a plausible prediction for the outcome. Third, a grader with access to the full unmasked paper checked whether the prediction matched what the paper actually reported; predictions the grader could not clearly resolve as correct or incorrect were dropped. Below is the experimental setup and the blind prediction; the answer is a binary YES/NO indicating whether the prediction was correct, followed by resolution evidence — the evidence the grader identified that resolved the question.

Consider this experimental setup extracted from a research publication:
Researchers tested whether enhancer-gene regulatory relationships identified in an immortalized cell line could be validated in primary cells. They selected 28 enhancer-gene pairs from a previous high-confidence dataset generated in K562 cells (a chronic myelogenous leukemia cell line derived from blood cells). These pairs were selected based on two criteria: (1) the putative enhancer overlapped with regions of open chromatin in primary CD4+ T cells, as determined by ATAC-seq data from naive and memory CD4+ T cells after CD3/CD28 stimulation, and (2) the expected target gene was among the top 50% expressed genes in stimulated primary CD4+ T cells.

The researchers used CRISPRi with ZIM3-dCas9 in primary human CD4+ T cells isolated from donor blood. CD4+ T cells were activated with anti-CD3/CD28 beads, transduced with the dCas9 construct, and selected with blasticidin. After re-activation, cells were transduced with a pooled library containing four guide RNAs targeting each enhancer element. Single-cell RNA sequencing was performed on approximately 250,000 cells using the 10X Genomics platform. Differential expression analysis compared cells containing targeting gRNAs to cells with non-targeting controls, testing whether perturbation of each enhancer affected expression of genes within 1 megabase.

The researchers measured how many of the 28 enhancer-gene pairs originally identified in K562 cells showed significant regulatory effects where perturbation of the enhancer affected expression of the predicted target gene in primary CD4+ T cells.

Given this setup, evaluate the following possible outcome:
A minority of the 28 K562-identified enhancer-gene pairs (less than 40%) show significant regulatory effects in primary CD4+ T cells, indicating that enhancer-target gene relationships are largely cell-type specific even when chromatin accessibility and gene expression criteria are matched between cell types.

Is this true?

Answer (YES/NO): NO